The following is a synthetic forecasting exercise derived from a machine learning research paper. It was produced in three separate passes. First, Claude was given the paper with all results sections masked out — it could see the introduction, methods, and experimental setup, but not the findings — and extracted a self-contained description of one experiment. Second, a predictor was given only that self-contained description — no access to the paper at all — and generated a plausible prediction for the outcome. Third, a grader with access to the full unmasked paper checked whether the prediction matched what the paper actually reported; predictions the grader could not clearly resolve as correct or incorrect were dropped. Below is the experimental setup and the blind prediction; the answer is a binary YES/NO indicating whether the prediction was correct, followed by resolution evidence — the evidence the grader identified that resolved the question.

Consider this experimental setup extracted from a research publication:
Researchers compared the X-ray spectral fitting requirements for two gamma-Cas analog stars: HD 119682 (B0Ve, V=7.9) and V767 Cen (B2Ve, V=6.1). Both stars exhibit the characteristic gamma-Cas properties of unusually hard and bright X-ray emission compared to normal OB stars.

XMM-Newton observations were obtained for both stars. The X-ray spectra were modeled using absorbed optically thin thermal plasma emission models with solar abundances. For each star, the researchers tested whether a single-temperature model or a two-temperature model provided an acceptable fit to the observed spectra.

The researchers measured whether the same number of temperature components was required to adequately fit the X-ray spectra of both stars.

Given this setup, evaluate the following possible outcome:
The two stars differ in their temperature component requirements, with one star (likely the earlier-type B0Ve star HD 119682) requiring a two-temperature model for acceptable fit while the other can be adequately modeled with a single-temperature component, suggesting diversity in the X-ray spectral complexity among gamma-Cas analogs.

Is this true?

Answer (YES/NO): NO